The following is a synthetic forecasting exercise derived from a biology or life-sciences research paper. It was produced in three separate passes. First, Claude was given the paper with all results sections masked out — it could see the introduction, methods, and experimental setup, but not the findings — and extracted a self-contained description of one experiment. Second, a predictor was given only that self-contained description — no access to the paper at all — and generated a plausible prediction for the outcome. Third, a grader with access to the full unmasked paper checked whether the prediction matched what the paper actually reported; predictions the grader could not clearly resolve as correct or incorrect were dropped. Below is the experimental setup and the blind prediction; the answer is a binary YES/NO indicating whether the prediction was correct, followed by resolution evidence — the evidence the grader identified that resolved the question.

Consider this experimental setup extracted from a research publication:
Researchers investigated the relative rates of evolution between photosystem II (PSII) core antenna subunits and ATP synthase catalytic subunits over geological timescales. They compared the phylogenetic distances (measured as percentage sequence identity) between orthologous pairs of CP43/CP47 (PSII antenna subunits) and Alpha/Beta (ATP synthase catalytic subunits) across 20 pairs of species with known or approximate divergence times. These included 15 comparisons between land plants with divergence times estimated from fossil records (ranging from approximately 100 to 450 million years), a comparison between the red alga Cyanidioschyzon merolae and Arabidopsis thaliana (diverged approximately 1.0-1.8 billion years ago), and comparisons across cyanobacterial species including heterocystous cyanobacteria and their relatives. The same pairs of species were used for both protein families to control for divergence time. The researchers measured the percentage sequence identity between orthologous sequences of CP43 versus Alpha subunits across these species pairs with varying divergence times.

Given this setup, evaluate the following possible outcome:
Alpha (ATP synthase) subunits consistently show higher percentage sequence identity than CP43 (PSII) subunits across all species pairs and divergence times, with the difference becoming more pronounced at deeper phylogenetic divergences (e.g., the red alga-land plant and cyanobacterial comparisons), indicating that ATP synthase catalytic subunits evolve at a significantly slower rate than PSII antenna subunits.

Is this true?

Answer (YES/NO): NO